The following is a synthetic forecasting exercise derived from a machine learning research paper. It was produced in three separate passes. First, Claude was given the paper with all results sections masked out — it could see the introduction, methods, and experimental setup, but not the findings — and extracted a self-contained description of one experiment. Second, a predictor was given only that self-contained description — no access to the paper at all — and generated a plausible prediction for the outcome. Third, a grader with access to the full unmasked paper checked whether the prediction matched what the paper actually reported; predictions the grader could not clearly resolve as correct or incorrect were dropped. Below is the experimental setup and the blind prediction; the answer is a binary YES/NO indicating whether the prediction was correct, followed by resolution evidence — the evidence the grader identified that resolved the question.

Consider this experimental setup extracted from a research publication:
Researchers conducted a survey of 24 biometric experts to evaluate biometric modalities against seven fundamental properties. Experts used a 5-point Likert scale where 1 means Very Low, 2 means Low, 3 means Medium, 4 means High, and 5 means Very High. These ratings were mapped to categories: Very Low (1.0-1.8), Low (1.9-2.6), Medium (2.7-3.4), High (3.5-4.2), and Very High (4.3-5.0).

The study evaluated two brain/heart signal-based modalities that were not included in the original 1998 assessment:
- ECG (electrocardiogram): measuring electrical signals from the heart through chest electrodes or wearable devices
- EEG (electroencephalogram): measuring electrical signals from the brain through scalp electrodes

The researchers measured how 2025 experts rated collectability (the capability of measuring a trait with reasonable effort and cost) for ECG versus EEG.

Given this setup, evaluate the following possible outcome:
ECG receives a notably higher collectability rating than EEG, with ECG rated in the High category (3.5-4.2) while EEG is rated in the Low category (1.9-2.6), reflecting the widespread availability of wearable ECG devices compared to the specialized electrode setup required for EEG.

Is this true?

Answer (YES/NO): NO